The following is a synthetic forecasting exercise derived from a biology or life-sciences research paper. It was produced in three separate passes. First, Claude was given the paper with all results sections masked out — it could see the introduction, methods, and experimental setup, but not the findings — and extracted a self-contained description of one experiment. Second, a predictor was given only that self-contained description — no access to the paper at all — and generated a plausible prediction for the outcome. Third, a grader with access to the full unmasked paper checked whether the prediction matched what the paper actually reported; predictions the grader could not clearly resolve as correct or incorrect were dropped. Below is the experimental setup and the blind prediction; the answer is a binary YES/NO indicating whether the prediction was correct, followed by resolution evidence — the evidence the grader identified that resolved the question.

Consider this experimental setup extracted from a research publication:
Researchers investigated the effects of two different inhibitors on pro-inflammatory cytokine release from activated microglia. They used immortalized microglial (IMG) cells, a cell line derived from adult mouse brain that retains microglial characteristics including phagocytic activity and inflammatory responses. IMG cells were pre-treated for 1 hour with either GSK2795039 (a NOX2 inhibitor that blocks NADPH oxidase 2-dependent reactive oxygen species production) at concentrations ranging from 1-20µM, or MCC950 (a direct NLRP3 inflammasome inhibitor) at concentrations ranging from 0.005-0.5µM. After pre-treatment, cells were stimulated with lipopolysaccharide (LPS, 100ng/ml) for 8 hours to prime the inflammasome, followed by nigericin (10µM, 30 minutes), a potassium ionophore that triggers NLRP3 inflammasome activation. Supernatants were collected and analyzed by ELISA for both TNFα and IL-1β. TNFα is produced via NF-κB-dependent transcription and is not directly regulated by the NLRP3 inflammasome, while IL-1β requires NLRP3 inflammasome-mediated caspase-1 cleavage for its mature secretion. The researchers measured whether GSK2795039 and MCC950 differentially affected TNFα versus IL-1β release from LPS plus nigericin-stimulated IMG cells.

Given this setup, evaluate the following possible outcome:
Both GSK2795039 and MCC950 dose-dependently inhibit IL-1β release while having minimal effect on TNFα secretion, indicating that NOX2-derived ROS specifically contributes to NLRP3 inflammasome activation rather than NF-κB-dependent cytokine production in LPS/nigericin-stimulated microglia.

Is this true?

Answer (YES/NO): NO